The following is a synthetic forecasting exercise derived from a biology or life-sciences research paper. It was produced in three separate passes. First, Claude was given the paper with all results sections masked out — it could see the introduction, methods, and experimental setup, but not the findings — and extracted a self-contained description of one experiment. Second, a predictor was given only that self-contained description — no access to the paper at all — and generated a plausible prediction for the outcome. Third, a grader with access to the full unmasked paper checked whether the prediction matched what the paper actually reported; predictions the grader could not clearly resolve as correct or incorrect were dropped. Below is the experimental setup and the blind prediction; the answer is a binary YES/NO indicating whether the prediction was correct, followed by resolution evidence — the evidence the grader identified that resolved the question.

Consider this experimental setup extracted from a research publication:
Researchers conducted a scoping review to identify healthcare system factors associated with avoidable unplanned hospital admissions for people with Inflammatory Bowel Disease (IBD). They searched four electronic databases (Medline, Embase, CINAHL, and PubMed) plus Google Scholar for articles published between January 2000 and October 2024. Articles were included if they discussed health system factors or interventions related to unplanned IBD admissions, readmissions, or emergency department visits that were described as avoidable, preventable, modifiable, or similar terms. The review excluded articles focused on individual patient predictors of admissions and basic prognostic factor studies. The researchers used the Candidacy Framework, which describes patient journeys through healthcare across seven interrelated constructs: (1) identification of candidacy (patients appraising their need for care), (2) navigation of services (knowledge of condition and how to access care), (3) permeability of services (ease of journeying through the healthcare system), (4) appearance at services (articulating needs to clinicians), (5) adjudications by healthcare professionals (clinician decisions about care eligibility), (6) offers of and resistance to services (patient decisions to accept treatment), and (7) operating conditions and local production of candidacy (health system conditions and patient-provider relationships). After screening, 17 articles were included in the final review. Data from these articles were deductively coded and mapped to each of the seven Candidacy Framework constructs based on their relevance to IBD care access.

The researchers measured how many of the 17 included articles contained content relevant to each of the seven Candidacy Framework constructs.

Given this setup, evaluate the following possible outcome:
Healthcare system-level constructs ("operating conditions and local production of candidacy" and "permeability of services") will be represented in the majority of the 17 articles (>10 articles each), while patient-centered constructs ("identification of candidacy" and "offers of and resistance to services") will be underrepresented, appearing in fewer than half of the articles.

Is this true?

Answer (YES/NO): YES